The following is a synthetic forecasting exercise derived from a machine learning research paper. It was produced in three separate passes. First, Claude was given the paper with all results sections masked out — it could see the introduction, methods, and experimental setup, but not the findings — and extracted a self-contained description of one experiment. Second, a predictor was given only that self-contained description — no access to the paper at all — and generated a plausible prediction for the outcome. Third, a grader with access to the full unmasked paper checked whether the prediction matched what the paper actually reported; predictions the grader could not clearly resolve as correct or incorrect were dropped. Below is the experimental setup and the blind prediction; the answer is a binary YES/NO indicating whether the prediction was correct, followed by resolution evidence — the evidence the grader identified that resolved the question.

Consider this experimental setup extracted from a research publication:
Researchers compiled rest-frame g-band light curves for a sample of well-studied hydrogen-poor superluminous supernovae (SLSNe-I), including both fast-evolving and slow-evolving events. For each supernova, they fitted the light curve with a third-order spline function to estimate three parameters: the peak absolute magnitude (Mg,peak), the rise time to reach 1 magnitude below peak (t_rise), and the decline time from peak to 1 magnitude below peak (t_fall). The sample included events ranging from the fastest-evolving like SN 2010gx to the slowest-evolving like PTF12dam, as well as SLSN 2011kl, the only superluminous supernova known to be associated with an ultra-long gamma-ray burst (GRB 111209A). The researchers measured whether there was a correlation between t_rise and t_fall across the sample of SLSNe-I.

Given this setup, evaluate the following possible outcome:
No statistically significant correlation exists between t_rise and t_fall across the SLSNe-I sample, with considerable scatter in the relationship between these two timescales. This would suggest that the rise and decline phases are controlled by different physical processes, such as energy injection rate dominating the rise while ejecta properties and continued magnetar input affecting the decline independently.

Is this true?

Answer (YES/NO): NO